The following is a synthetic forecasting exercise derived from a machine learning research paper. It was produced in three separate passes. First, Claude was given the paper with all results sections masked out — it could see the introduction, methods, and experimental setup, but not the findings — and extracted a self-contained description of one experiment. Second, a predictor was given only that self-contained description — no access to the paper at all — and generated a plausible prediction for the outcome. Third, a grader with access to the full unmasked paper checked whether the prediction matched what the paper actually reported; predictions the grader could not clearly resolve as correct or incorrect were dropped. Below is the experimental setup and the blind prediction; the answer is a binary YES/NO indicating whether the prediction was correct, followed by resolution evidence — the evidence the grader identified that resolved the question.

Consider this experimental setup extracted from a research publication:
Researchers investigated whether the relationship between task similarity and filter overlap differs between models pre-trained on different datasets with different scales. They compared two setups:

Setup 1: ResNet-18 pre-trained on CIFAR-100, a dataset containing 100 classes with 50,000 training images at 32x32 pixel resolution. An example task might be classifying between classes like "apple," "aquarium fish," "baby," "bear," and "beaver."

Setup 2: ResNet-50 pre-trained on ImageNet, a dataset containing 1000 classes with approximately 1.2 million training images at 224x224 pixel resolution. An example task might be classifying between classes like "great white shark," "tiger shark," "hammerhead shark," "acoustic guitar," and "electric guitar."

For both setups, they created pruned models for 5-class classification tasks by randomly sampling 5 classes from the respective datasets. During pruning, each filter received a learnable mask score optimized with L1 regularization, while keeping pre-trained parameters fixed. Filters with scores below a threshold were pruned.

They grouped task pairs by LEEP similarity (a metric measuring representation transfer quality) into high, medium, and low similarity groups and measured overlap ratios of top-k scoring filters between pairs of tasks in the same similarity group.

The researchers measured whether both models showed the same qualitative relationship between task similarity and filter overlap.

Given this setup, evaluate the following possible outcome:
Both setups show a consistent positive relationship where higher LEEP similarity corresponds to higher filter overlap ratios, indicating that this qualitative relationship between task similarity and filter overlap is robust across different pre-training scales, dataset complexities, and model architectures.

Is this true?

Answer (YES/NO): YES